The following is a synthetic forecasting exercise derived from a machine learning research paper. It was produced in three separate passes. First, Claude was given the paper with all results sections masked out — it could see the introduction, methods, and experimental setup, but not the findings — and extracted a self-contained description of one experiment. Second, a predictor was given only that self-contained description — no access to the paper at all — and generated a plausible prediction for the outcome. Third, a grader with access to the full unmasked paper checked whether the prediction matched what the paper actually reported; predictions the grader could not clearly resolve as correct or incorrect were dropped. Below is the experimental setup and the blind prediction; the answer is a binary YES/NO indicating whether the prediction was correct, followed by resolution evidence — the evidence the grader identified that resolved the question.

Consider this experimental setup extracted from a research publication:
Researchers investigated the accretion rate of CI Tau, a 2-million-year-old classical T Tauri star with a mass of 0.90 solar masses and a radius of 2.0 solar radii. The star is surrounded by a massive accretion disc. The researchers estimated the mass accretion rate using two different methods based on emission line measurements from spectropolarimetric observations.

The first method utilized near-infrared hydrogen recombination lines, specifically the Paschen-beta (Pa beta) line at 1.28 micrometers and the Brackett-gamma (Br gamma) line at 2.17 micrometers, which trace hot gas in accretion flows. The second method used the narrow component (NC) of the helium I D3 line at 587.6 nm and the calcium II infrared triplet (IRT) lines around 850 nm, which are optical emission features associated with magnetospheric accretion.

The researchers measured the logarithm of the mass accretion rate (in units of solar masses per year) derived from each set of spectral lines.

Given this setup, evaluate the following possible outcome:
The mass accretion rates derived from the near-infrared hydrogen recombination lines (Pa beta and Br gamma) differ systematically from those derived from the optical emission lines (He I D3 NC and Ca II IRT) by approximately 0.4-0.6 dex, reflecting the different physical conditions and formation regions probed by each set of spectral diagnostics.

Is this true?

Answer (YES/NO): NO